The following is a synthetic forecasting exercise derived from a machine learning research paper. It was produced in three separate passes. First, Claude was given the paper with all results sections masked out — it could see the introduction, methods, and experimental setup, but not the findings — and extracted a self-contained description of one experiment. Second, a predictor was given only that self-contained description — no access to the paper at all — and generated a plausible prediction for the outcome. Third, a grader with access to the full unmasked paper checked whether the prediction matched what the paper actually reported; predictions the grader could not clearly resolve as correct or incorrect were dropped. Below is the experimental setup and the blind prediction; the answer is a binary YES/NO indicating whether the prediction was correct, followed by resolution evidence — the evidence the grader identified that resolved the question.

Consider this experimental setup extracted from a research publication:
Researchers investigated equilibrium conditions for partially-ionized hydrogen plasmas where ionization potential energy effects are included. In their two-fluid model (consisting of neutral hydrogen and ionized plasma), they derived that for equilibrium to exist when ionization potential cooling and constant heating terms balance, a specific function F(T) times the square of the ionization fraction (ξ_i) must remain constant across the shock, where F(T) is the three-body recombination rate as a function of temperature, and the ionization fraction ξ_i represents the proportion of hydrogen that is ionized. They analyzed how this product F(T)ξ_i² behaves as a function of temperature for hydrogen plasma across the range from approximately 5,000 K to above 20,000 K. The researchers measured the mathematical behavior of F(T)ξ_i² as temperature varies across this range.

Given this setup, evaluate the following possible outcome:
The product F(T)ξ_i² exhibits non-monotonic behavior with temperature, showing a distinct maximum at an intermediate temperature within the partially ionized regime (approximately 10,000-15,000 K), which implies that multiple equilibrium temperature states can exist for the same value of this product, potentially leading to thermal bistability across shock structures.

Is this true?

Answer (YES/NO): NO